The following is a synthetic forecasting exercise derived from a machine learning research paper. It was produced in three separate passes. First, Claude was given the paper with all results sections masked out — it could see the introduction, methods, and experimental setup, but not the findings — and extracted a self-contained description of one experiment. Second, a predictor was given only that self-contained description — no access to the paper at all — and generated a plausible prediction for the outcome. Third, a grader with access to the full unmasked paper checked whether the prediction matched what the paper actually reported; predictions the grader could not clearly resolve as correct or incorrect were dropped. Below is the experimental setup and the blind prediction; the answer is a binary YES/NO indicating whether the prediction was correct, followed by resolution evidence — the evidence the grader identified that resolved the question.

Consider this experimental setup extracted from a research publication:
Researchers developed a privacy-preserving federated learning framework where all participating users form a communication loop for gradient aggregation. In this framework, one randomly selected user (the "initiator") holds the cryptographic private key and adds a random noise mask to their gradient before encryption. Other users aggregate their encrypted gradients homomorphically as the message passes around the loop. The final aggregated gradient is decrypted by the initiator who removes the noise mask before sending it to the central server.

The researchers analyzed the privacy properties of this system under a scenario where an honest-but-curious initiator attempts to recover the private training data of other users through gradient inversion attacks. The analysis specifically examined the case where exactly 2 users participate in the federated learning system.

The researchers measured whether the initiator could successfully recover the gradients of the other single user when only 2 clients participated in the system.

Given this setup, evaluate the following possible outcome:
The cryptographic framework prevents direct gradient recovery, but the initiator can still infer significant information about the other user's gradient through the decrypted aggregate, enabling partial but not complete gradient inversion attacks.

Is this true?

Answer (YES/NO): NO